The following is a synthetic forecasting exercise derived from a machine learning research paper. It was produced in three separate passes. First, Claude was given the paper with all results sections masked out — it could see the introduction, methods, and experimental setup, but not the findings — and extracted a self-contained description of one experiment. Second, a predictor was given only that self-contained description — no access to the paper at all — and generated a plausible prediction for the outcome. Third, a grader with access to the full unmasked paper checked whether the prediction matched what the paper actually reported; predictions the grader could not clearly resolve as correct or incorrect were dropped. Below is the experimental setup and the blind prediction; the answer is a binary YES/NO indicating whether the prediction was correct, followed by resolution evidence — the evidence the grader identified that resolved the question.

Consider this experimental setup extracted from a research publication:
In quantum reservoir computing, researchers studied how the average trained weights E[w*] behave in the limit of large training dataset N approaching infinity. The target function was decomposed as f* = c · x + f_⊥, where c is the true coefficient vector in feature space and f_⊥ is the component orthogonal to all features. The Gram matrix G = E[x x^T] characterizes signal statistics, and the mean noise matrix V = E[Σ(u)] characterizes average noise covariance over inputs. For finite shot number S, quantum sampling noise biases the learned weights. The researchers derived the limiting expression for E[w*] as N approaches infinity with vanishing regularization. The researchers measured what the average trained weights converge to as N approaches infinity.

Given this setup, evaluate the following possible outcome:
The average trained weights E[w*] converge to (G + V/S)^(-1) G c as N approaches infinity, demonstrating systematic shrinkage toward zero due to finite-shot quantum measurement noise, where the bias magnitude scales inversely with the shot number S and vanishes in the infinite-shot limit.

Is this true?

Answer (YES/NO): YES